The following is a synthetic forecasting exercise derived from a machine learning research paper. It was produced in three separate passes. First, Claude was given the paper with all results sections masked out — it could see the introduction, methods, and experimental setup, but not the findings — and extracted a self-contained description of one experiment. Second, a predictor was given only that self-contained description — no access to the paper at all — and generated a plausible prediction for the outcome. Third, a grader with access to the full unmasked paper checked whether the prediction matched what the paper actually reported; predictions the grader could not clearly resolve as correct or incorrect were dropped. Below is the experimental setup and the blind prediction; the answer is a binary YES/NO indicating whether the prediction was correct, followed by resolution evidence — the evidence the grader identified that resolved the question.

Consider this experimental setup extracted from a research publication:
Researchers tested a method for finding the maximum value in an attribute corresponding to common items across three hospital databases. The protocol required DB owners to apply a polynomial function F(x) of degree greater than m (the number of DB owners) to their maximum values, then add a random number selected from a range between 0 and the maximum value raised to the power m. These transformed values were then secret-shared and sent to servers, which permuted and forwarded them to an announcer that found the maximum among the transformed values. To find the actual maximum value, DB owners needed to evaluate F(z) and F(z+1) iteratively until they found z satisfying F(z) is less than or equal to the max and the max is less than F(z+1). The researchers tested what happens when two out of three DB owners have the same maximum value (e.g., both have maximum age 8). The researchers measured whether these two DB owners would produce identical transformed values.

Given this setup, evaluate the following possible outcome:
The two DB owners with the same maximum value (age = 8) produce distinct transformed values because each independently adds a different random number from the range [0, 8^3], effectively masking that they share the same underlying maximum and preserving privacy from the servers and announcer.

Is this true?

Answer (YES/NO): YES